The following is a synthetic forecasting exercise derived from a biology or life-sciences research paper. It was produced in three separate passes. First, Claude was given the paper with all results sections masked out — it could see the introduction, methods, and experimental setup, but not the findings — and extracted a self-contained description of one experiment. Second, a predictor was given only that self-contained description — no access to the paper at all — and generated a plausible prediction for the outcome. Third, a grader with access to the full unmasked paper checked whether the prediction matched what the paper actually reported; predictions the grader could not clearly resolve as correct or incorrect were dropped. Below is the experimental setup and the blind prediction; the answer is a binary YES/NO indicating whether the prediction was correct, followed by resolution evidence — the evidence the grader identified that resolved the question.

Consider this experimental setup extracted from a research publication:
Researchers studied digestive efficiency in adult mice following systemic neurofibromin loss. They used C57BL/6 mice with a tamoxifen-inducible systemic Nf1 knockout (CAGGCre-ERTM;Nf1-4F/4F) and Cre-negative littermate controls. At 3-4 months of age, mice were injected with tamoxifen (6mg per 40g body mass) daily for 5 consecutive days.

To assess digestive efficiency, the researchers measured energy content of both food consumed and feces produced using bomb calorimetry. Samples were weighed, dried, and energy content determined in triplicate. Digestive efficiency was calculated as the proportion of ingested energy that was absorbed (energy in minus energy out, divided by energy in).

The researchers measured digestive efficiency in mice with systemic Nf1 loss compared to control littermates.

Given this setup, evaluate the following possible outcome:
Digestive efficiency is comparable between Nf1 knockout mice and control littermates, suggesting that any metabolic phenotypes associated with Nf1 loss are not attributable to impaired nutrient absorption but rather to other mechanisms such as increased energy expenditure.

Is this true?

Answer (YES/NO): YES